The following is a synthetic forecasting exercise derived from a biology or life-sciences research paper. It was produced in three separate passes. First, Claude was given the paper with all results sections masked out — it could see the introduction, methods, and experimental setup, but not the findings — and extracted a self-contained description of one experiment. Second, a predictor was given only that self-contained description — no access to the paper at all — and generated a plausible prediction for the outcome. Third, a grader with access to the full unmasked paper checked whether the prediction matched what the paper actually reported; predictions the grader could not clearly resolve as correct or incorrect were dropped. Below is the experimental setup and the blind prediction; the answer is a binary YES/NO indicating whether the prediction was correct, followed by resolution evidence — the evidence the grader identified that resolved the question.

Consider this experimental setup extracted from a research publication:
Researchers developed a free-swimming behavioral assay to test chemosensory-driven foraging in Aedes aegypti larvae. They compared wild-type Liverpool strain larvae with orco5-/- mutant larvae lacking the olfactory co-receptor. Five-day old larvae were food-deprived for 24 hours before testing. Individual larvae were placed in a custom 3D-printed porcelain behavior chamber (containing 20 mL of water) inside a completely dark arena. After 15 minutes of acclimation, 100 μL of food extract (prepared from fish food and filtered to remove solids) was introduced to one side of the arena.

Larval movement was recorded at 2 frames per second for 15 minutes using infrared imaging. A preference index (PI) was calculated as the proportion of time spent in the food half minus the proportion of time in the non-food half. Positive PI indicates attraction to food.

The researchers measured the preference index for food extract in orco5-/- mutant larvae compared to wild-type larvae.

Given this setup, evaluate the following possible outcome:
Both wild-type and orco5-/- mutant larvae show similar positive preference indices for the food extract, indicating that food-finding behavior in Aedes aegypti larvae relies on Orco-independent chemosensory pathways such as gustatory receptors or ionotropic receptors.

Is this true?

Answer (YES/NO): YES